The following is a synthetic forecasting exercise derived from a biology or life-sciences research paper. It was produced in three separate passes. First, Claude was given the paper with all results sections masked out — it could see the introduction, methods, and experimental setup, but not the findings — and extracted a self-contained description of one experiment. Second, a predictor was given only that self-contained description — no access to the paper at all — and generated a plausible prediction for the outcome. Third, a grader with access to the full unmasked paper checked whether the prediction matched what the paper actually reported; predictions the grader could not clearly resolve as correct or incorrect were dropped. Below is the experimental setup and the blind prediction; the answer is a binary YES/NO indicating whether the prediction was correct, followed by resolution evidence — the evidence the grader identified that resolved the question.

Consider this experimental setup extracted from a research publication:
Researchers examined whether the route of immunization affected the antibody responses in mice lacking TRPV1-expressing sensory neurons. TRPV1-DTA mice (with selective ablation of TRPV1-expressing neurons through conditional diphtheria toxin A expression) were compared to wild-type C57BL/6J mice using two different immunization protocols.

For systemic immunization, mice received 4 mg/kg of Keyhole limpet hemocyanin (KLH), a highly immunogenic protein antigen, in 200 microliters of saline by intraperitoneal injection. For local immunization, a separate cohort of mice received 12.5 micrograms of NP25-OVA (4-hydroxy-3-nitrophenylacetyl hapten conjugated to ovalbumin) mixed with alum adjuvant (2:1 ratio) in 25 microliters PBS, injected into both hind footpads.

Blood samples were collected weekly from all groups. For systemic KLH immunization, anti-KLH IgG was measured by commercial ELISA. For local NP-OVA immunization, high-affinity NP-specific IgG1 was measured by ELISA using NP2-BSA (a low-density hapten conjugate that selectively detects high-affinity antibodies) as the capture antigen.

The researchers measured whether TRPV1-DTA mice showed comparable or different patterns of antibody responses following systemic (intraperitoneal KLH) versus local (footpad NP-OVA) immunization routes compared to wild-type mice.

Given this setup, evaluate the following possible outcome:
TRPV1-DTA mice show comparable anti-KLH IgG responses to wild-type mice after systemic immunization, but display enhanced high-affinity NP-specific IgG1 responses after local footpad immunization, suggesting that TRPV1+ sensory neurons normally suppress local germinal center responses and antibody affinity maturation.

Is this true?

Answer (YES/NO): NO